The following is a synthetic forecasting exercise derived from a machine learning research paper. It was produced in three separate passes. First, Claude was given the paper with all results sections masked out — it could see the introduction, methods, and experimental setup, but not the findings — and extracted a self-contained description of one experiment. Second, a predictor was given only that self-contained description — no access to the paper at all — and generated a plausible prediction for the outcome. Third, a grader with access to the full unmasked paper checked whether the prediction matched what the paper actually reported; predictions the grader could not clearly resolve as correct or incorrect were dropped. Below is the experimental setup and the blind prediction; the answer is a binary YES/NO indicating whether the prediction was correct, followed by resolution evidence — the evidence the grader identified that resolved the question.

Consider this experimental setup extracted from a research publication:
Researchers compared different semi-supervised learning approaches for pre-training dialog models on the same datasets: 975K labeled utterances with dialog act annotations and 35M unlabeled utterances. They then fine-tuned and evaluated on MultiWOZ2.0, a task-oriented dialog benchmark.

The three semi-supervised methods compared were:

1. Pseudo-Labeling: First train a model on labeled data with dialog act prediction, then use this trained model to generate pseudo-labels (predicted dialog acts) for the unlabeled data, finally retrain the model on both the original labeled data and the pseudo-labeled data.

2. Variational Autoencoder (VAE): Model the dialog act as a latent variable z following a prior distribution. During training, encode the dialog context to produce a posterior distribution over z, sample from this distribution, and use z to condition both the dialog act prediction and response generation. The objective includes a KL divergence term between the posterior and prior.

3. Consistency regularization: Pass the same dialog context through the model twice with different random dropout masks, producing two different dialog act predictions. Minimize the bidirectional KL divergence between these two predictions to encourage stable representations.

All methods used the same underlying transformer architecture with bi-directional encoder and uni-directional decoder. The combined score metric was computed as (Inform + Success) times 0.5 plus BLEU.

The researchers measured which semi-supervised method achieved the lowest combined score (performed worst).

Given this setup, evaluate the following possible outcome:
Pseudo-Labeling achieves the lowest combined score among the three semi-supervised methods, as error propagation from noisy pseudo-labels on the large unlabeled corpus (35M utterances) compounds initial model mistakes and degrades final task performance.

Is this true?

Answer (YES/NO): NO